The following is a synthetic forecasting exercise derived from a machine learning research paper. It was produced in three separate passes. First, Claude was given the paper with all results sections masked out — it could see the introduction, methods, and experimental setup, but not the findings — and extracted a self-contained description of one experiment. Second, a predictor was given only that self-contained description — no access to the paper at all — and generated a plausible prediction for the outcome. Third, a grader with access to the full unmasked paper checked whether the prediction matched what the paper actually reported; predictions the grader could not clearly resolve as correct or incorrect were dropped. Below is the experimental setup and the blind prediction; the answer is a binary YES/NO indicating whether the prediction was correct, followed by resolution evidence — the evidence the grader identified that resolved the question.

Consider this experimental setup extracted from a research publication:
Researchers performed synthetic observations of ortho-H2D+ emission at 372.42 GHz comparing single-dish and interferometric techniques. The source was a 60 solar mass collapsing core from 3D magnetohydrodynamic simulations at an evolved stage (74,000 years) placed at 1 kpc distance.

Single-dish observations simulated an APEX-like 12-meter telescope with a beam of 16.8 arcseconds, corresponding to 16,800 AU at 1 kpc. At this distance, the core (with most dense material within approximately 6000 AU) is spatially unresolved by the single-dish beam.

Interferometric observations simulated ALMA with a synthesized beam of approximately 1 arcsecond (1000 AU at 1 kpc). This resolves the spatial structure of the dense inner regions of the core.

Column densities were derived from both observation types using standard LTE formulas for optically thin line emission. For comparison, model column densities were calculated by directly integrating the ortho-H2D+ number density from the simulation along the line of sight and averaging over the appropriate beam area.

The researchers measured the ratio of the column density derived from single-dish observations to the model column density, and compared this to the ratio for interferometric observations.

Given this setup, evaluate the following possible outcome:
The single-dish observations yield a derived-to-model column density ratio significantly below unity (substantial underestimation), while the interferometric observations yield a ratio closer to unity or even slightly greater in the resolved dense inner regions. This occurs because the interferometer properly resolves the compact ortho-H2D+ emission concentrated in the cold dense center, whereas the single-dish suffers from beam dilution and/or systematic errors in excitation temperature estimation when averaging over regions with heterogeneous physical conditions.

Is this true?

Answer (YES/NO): NO